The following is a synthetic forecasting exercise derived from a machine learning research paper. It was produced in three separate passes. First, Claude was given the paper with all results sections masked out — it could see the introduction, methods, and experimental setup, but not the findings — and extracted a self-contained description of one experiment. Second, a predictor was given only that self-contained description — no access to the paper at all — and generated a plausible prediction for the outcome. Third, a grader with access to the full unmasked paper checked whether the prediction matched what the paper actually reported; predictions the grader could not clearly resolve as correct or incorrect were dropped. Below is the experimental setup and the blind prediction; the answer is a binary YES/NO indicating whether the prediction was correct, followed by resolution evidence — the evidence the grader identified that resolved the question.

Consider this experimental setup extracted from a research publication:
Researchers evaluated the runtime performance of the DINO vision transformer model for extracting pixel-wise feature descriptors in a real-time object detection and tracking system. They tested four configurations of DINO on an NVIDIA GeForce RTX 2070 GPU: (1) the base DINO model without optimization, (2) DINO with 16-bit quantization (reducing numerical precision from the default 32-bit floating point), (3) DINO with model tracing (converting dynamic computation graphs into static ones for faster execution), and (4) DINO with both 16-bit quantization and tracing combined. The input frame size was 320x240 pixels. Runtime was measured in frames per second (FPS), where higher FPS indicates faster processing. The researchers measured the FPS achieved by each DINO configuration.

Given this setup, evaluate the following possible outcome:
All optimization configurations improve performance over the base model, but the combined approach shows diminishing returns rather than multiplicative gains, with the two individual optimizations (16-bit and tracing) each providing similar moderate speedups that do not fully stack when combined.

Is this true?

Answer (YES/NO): NO